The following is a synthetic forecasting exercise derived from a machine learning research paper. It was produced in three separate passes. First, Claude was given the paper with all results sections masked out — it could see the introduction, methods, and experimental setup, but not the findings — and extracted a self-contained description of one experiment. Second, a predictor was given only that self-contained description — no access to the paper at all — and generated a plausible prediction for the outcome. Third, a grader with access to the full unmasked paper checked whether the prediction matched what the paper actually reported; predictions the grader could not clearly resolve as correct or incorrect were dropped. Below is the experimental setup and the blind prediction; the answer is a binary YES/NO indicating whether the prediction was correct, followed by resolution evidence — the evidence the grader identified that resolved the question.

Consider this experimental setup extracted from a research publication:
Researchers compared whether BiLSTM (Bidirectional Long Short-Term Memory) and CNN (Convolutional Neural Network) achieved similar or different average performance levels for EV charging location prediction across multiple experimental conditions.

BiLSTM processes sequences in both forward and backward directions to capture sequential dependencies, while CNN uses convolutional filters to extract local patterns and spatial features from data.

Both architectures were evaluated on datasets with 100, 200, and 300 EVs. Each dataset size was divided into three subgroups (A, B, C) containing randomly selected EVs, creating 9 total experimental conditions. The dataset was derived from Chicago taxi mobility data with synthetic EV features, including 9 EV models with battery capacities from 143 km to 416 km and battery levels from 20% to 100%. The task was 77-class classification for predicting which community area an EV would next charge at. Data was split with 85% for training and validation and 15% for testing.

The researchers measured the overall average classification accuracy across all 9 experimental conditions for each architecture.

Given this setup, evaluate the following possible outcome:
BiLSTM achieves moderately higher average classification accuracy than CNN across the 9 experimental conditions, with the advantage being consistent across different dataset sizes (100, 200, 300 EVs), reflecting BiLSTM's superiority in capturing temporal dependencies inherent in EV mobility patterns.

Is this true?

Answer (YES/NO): NO